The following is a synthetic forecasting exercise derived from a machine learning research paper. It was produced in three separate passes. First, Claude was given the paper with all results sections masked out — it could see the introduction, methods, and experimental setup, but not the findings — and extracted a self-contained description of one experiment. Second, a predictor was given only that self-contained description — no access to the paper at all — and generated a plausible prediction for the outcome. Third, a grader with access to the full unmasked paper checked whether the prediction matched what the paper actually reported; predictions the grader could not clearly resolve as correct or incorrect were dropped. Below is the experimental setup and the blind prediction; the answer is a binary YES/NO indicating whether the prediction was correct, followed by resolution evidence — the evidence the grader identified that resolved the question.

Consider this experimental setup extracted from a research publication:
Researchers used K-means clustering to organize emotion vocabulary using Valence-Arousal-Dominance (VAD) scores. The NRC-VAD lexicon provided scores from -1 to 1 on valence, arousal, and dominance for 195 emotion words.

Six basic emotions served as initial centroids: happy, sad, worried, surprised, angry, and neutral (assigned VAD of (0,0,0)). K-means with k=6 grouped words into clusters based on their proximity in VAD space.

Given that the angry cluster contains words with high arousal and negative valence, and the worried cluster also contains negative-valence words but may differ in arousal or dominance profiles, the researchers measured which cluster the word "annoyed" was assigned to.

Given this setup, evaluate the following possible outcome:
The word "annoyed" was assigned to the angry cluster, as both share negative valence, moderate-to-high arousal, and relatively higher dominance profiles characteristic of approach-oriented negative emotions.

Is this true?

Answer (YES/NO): NO